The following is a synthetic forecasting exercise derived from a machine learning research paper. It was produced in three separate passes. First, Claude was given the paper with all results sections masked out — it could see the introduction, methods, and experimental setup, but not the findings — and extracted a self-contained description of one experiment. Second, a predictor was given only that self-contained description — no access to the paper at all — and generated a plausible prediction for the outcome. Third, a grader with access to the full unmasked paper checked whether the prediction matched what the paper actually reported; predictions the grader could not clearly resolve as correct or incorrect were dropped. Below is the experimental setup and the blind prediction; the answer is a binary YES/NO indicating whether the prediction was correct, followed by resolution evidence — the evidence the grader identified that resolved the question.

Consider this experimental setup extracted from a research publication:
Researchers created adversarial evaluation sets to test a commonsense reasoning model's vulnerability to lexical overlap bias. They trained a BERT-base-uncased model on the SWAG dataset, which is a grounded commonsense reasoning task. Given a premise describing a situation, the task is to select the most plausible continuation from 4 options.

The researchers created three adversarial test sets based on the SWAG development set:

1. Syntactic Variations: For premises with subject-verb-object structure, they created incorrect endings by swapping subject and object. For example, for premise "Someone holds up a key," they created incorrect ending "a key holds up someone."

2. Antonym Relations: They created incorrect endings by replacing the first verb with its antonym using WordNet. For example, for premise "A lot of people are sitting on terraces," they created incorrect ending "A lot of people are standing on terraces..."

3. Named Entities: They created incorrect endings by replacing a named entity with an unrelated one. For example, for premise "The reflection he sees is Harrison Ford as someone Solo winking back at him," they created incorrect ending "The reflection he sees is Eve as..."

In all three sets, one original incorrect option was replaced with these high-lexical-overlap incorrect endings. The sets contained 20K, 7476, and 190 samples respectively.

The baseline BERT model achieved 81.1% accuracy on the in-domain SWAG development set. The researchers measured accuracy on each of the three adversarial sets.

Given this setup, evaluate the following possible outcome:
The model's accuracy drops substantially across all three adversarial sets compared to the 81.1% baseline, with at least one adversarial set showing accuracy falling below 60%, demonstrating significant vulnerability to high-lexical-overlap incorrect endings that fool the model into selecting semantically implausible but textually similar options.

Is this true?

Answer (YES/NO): YES